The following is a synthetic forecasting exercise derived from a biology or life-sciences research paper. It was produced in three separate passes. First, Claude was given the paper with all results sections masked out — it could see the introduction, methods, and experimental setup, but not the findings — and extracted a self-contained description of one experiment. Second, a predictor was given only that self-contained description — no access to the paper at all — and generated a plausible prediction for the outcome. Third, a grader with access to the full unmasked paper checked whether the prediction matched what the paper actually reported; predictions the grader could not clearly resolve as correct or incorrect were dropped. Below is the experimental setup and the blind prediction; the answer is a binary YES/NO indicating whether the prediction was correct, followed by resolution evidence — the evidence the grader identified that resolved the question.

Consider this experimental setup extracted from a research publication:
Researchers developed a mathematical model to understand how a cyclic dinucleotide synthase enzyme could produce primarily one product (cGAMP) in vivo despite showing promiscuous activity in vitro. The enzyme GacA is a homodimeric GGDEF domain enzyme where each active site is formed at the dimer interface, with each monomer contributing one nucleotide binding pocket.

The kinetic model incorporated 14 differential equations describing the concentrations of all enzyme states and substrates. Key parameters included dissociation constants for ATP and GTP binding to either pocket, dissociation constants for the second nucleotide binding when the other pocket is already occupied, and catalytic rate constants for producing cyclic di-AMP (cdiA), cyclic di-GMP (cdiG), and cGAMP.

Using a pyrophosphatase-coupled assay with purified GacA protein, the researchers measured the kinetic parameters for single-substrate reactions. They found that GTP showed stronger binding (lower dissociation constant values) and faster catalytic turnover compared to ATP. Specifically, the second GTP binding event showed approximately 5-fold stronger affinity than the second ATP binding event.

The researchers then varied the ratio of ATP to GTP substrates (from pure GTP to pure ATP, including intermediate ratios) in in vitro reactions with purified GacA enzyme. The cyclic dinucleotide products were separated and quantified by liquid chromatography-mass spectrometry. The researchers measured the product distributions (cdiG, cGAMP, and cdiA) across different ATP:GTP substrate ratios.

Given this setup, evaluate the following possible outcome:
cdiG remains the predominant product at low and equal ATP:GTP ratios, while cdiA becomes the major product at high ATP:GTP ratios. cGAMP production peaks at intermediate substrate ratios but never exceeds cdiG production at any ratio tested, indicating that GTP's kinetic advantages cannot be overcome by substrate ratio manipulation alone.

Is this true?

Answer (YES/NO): NO